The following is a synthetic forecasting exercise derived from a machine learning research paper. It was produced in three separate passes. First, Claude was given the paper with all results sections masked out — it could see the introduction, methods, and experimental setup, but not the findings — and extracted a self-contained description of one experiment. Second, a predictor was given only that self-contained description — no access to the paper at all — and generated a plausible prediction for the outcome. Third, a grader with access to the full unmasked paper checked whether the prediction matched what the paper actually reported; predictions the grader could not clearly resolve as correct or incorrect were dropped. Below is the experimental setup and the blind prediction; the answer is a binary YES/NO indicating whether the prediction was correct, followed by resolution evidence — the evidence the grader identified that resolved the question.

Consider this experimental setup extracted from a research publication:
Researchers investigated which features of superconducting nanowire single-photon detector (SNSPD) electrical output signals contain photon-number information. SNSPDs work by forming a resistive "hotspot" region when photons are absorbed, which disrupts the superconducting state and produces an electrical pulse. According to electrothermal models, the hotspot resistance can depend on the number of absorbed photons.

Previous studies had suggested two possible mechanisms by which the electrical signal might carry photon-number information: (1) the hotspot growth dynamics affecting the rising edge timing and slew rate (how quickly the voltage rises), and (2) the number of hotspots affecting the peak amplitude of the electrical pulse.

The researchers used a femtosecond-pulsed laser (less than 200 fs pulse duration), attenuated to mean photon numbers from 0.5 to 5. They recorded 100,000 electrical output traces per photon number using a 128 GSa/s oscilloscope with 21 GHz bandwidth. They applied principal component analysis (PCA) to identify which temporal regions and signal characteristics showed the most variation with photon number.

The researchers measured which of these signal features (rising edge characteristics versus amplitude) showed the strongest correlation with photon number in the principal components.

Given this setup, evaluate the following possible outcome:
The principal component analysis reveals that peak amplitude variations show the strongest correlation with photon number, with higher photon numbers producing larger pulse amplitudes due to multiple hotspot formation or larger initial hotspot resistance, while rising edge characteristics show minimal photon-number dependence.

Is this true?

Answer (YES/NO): NO